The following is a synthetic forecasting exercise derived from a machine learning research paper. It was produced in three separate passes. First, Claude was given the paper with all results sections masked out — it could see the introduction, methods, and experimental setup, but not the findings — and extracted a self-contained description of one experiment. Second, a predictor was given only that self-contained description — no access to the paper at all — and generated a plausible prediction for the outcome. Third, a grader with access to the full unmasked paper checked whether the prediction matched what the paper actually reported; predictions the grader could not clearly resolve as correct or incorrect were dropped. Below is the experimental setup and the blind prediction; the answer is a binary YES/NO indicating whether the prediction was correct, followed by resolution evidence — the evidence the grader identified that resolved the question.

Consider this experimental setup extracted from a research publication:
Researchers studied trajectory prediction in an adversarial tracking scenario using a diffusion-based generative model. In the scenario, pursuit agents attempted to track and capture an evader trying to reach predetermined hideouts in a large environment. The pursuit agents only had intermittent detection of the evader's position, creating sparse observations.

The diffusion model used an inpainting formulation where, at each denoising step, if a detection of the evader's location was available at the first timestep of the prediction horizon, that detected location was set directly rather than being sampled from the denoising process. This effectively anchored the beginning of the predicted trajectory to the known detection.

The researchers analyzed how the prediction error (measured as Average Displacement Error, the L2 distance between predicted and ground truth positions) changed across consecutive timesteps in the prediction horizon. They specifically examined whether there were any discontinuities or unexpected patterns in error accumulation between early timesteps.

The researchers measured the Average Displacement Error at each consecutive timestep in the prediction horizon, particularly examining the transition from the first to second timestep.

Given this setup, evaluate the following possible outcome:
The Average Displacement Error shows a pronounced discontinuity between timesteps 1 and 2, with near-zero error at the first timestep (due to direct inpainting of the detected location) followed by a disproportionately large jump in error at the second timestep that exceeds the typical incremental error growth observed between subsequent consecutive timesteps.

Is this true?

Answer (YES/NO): YES